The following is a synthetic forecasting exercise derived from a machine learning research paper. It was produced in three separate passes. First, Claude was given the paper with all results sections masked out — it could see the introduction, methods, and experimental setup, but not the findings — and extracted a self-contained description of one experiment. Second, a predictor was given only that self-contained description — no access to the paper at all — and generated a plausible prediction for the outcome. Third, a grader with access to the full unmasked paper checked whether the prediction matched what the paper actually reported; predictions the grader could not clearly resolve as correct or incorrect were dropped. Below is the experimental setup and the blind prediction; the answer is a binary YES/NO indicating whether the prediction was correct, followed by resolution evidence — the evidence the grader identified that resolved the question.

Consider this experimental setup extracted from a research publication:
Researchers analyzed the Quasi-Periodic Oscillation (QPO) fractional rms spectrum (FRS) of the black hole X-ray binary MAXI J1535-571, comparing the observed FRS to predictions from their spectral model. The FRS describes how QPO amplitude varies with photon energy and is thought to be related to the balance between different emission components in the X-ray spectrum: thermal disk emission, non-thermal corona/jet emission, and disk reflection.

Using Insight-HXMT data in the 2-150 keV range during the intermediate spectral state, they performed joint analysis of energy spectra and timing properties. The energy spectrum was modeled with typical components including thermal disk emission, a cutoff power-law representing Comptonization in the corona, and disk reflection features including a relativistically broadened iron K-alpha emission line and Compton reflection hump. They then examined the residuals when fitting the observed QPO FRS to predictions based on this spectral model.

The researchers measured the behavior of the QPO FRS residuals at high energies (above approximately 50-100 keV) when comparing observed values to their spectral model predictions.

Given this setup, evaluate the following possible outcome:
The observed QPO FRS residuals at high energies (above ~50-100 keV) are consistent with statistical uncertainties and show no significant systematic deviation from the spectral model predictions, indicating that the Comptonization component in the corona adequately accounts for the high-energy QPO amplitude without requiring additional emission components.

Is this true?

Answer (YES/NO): NO